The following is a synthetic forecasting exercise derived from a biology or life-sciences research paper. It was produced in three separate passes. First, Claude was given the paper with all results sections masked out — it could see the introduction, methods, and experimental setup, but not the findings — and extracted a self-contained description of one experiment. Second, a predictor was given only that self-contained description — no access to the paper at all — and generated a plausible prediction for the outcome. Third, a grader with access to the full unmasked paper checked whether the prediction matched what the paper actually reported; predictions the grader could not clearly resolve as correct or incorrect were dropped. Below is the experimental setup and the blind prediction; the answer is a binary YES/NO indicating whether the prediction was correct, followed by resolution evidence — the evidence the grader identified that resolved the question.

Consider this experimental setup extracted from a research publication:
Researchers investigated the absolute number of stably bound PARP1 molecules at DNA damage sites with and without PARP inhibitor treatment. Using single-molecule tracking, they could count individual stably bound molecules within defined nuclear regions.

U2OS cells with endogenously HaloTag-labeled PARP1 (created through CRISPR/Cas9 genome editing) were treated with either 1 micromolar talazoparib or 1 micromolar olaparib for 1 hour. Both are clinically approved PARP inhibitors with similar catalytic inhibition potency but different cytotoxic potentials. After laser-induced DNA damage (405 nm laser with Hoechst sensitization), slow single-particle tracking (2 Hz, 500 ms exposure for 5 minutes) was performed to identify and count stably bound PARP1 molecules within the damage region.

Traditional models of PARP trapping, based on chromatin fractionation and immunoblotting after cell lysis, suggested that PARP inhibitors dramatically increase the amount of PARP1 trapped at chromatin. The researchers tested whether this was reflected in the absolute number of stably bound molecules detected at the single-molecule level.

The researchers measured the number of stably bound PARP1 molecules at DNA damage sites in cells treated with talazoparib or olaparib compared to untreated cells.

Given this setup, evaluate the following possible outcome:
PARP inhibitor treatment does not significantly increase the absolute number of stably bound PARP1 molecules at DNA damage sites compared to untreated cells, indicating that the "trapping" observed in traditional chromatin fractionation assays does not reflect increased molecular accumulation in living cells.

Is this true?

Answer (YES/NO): NO